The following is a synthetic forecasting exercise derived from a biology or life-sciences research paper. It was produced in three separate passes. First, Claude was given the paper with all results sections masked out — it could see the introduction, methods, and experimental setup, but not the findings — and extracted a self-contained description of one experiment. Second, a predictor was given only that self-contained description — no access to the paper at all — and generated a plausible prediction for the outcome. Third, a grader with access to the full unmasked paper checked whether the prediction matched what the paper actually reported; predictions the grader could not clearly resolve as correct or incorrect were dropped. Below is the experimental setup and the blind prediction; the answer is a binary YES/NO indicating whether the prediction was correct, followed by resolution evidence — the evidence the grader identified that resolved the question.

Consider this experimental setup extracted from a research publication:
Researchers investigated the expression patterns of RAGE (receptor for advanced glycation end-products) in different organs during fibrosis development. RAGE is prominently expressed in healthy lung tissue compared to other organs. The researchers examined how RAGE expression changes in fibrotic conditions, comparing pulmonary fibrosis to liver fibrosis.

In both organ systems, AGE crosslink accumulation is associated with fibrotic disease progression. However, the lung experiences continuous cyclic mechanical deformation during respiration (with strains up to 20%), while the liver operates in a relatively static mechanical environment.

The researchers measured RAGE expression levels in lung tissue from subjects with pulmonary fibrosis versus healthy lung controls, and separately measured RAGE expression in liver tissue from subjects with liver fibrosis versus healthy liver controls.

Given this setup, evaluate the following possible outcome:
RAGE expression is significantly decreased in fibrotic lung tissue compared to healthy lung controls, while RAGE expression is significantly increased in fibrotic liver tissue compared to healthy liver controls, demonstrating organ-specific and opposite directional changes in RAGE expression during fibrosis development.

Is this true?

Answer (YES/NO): YES